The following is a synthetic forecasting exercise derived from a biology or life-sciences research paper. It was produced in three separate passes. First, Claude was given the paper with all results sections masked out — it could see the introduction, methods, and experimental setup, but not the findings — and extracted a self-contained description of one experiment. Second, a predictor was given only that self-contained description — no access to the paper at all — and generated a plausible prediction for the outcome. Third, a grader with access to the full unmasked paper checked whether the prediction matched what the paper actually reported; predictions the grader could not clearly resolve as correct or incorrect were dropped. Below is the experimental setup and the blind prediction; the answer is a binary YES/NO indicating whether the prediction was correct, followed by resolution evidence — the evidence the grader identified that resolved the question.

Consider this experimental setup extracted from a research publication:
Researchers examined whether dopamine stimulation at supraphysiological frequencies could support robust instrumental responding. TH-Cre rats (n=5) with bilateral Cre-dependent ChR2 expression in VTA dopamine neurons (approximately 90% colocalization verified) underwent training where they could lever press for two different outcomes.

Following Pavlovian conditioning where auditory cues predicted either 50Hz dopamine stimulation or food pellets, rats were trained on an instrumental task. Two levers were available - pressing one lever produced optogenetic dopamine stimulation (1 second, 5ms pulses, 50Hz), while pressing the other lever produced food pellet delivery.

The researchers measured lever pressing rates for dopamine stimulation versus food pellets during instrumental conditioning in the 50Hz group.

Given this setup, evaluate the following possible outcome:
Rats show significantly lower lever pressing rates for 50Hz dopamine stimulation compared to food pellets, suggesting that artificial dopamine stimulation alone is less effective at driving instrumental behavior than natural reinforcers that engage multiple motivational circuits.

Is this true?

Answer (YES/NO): NO